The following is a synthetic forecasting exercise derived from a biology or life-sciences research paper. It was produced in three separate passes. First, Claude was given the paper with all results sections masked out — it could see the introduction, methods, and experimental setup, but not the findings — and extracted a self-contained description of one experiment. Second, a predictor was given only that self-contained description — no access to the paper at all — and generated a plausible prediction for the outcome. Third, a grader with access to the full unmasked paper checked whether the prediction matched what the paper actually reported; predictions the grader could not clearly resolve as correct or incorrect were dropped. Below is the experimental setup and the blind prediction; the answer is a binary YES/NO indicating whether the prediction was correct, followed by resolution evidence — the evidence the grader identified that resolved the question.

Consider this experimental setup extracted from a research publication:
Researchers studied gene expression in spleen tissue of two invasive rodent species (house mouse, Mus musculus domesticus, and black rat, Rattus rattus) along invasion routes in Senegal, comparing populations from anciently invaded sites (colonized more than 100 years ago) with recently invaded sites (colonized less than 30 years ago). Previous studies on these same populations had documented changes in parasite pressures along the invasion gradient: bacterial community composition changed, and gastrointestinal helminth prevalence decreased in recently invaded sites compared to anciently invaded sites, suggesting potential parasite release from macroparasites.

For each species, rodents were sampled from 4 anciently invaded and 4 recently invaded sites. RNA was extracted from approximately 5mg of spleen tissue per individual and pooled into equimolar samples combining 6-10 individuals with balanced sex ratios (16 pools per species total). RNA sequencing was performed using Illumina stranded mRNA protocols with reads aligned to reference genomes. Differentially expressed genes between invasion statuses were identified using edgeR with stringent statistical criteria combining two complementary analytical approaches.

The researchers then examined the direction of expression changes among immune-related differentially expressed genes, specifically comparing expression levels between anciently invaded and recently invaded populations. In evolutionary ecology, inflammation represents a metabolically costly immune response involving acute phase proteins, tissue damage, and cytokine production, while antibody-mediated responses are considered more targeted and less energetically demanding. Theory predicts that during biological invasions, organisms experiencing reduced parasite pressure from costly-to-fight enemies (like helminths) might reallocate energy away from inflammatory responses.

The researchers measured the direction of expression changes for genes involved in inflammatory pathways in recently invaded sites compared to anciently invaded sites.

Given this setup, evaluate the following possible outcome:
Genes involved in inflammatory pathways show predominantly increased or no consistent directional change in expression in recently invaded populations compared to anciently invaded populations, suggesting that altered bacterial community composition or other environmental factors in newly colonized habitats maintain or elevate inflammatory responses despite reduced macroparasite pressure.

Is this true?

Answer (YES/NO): YES